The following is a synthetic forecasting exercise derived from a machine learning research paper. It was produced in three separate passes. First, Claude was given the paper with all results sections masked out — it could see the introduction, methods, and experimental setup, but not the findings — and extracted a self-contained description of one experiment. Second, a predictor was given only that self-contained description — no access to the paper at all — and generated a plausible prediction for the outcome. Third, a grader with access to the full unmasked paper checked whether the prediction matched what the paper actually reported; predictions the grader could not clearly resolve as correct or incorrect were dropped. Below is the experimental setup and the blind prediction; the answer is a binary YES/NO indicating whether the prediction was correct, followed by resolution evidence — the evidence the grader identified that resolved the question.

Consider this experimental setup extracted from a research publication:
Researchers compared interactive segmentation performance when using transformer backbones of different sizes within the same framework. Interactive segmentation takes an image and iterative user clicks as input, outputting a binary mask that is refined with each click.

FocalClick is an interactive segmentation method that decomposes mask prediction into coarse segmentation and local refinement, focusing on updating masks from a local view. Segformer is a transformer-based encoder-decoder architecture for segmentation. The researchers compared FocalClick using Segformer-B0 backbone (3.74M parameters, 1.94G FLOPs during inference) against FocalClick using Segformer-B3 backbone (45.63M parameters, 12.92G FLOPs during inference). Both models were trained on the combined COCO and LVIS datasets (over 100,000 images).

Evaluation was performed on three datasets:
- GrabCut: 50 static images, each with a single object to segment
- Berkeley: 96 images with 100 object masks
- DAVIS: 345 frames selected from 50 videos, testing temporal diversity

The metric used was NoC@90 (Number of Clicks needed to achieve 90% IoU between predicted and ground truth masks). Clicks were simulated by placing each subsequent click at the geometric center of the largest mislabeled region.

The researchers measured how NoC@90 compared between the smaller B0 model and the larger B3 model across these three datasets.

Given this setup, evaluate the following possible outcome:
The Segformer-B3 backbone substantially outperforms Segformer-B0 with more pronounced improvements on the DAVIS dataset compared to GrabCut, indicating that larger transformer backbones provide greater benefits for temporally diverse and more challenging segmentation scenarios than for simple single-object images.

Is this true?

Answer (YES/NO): YES